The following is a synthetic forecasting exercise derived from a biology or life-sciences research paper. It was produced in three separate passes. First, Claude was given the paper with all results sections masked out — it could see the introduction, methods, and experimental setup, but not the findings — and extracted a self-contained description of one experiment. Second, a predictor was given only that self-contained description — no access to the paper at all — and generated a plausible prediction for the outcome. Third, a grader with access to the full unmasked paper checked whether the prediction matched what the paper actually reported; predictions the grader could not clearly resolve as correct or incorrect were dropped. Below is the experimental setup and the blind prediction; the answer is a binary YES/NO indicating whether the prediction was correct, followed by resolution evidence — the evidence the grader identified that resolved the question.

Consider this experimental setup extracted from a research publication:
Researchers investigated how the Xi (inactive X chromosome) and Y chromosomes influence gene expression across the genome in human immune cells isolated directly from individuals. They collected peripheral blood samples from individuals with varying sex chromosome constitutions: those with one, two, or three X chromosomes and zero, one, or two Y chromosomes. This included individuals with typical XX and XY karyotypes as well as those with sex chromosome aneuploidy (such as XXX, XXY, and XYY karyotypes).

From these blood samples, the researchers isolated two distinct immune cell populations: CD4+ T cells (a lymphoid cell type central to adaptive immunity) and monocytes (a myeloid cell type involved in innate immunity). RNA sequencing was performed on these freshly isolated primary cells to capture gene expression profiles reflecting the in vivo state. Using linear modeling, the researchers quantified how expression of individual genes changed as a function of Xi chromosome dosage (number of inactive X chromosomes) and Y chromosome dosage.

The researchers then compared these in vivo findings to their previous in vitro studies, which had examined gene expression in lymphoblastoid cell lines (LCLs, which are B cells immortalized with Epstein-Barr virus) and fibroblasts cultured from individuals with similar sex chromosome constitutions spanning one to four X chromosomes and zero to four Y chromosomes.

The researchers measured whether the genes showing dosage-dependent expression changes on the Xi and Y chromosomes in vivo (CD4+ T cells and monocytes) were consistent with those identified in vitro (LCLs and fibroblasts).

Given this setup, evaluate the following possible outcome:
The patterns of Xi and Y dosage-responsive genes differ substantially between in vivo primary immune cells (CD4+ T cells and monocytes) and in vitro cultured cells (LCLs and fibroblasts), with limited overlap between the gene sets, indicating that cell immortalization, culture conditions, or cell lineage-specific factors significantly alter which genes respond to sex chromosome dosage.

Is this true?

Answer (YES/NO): NO